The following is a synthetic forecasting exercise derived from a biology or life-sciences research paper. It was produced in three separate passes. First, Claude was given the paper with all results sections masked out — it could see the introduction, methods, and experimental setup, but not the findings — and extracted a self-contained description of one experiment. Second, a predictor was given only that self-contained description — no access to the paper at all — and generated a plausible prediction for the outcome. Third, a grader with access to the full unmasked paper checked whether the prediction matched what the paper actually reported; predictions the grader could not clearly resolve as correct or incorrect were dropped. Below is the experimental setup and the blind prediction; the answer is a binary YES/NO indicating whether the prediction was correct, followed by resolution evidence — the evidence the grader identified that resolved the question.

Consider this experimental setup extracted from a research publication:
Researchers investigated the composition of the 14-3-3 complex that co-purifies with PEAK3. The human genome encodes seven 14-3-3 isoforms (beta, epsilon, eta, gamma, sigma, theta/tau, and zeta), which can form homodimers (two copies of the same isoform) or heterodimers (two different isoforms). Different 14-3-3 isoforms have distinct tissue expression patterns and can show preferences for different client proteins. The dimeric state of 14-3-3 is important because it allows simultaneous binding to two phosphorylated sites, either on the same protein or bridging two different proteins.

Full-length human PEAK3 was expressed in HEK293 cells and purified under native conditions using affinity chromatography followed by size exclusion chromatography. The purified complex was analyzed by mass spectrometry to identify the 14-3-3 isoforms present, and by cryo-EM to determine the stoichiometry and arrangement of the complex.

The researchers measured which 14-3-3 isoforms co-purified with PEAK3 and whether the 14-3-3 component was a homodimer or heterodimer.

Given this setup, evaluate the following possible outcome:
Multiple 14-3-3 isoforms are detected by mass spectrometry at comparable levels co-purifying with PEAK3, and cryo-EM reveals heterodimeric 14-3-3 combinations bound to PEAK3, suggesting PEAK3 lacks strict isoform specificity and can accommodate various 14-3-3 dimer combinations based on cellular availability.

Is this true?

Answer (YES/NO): NO